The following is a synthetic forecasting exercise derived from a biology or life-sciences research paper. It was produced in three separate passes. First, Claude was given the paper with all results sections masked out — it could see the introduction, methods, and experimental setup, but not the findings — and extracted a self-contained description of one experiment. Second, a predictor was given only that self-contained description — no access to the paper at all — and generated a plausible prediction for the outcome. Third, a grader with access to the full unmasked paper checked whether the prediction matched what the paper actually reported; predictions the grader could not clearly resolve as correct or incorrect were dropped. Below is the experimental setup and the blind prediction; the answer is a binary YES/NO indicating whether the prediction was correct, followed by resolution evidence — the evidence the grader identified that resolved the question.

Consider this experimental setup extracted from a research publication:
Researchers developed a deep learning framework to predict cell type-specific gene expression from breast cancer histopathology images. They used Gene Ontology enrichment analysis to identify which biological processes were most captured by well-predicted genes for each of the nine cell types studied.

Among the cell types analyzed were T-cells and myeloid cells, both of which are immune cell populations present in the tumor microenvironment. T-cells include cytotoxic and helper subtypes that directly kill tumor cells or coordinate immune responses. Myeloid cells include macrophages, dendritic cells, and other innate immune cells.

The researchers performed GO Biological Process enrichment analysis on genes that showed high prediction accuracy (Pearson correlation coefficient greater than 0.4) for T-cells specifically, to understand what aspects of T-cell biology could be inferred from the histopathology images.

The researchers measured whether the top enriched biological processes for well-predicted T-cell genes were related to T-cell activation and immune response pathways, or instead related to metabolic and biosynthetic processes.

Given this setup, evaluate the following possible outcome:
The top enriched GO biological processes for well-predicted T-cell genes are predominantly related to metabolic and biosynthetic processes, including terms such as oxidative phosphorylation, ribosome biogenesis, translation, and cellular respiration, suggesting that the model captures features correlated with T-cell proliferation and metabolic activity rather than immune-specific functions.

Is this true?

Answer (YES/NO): NO